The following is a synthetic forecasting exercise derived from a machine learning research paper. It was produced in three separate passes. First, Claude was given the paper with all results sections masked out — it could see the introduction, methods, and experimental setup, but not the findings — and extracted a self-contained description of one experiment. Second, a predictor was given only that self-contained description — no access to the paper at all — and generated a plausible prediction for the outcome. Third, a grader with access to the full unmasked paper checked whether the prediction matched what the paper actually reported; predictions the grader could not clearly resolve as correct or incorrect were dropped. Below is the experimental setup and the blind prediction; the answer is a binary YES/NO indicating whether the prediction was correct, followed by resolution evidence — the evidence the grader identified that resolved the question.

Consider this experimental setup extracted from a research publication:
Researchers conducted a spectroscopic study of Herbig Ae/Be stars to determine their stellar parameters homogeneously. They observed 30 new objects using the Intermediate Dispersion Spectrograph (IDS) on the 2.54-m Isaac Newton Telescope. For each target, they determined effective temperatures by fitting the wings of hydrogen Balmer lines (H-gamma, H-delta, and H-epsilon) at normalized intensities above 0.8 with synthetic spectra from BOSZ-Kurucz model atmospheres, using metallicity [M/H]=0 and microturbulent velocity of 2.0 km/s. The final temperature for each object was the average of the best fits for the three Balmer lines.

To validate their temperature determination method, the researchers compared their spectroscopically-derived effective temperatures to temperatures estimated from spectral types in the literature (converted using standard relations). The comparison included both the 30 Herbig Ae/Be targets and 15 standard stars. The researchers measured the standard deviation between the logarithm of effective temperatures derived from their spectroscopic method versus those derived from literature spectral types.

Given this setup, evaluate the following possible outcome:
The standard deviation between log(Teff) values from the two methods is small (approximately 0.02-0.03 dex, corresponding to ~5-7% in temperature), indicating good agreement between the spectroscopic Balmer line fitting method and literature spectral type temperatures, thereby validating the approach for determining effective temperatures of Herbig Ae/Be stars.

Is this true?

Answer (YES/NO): YES